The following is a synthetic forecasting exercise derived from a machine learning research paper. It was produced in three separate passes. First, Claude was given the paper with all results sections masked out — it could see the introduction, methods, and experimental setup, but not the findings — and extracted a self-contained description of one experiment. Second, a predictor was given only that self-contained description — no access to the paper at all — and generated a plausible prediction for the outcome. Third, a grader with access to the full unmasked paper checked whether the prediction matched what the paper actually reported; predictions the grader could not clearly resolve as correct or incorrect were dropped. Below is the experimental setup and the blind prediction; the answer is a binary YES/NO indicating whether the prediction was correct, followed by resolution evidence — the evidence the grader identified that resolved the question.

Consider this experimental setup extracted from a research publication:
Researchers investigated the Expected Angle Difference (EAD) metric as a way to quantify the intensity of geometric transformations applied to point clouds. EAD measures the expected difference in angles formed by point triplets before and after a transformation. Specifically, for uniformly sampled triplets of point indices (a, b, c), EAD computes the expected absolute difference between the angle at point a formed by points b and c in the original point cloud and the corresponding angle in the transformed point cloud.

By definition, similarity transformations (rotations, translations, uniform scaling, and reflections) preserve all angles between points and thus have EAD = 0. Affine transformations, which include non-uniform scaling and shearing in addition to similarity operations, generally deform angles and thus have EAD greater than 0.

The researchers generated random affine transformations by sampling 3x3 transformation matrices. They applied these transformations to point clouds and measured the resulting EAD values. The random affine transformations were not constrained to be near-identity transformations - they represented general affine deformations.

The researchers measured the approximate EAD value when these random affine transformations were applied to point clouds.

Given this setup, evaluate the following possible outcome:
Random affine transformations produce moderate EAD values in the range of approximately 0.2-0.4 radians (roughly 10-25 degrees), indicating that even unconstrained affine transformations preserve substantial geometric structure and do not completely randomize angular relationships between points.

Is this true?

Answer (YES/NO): YES